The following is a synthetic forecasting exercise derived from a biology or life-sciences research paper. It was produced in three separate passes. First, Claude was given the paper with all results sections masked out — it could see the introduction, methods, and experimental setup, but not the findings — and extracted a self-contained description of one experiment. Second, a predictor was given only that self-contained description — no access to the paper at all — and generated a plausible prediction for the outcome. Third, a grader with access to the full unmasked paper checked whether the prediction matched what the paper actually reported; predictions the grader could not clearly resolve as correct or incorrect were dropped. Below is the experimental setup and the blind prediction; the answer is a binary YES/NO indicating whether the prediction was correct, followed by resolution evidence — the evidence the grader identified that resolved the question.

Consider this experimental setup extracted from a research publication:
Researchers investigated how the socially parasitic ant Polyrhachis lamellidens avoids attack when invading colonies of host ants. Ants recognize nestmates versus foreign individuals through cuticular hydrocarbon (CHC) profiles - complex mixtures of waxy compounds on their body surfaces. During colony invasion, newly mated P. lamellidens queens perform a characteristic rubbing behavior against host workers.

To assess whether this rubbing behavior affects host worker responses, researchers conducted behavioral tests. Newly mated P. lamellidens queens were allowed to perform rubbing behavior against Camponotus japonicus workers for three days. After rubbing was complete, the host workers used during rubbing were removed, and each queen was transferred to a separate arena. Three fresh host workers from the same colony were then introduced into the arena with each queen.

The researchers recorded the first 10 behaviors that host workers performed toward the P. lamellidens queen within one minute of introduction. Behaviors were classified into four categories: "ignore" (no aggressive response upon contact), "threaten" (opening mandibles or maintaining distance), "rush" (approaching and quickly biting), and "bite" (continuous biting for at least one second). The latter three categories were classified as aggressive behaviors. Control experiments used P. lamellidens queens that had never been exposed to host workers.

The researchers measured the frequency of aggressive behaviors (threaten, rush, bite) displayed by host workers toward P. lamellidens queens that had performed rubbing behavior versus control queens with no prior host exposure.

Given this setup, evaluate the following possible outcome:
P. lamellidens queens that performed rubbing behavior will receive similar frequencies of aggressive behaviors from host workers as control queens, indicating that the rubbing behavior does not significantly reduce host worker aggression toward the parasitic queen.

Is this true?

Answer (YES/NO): NO